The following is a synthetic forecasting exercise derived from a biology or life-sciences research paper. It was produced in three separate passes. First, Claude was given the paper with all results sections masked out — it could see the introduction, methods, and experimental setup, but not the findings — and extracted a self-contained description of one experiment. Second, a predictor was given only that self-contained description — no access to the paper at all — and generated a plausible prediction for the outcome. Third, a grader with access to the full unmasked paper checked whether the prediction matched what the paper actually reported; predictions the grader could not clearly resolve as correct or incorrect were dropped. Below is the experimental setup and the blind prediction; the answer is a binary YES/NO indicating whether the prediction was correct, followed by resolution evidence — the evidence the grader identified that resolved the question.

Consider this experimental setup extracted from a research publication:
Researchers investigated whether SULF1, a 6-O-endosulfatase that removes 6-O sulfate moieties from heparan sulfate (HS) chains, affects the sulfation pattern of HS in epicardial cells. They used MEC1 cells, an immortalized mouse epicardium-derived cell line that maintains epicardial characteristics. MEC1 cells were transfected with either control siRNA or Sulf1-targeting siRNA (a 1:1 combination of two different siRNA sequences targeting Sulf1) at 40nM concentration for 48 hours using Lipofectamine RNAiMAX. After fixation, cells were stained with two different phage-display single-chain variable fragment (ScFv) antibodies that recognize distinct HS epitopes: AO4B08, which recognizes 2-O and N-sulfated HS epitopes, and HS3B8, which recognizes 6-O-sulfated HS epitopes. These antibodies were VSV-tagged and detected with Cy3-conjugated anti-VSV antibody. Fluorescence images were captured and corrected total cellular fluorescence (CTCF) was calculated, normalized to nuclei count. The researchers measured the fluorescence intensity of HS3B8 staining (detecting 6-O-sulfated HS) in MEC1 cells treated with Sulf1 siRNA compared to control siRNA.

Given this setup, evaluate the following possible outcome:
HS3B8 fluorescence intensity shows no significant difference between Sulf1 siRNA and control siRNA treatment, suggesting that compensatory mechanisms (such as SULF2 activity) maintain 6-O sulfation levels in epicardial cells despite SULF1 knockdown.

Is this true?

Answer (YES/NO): NO